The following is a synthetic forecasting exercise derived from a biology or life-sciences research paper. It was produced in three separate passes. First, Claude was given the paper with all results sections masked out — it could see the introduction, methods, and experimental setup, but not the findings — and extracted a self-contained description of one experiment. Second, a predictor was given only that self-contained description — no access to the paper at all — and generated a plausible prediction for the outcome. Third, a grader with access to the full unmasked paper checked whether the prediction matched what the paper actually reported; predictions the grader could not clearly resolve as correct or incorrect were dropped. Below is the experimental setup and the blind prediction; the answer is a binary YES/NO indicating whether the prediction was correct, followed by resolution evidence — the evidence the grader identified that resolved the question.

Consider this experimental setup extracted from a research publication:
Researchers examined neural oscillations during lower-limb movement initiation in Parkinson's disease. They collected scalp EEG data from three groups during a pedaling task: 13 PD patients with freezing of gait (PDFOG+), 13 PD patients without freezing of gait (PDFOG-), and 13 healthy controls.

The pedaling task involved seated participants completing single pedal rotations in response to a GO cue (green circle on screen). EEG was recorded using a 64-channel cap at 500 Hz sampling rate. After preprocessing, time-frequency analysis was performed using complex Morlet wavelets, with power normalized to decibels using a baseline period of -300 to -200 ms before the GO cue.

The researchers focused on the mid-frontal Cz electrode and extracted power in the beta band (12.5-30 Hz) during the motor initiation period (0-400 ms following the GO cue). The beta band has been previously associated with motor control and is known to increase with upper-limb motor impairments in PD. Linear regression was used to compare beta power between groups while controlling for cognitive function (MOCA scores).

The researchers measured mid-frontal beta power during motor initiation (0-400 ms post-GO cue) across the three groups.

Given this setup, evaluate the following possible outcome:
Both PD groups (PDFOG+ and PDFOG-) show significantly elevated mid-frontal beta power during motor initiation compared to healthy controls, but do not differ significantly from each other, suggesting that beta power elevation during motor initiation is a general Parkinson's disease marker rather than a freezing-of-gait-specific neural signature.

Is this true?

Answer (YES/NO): YES